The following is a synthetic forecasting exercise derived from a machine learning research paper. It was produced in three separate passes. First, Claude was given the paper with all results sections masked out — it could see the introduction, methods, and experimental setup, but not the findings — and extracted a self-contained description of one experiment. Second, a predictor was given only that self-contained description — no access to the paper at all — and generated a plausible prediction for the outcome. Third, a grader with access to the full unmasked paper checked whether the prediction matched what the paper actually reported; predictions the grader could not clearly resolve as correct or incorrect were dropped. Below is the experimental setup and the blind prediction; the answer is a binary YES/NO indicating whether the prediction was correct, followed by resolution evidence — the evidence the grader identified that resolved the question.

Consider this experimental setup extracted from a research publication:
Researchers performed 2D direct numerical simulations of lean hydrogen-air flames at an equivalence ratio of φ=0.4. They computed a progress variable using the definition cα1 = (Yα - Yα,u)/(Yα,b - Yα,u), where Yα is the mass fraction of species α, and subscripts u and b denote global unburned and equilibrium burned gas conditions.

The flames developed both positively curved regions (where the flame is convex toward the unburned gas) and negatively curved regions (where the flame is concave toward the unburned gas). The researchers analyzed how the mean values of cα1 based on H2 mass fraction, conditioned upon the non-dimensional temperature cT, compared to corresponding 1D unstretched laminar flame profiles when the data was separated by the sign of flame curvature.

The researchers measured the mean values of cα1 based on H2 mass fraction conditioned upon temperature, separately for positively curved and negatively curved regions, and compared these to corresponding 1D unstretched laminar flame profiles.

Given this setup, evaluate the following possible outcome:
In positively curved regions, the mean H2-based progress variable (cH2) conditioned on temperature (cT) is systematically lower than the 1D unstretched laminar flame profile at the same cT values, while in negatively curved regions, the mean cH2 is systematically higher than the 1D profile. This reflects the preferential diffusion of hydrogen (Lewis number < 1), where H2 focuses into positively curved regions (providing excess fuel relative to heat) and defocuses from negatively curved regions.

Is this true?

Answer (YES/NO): YES